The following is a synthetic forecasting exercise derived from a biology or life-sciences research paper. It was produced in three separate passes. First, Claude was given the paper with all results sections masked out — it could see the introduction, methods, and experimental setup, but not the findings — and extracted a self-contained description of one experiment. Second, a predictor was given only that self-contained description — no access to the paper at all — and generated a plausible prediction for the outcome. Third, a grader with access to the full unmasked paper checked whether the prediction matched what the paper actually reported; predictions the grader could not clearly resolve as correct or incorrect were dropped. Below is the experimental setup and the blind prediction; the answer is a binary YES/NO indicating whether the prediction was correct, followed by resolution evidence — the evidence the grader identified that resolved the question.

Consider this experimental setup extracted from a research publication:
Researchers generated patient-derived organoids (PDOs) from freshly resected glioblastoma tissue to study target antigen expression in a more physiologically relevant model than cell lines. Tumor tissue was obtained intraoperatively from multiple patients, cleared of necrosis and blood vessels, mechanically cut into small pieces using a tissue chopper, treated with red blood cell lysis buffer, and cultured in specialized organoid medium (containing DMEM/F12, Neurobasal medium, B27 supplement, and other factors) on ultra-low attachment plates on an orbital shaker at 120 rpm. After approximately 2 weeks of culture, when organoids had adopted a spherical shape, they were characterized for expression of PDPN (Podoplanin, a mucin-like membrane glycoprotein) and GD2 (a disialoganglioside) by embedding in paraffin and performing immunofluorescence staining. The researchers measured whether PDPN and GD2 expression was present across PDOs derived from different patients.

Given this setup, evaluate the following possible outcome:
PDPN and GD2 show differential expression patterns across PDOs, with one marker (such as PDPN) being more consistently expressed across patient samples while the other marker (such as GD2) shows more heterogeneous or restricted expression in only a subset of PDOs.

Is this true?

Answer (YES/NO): NO